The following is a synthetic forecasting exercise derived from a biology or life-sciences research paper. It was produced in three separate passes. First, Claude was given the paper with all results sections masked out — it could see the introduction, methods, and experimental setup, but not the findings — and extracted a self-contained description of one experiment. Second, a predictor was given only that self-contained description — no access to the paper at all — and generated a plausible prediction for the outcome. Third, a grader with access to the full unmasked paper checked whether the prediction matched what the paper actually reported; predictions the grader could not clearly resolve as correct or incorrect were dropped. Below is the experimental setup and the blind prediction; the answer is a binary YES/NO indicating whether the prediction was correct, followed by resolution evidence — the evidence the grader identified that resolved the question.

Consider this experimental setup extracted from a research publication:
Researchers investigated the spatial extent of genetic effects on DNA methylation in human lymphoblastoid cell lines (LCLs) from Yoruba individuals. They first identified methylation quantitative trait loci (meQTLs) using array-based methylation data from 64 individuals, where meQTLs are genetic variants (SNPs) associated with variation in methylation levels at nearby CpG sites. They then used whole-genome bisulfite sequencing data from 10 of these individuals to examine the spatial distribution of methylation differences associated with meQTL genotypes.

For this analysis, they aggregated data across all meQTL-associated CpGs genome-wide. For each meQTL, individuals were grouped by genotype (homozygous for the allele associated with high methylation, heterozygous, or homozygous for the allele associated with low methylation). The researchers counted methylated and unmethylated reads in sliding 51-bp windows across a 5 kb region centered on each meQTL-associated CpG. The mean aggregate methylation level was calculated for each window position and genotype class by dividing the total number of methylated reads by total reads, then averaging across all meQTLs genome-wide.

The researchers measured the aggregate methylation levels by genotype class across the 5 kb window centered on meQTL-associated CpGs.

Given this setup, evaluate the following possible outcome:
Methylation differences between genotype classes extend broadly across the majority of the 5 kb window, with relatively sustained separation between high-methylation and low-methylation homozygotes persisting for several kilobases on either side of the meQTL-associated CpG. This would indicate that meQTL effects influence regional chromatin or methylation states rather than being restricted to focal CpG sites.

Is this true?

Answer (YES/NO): NO